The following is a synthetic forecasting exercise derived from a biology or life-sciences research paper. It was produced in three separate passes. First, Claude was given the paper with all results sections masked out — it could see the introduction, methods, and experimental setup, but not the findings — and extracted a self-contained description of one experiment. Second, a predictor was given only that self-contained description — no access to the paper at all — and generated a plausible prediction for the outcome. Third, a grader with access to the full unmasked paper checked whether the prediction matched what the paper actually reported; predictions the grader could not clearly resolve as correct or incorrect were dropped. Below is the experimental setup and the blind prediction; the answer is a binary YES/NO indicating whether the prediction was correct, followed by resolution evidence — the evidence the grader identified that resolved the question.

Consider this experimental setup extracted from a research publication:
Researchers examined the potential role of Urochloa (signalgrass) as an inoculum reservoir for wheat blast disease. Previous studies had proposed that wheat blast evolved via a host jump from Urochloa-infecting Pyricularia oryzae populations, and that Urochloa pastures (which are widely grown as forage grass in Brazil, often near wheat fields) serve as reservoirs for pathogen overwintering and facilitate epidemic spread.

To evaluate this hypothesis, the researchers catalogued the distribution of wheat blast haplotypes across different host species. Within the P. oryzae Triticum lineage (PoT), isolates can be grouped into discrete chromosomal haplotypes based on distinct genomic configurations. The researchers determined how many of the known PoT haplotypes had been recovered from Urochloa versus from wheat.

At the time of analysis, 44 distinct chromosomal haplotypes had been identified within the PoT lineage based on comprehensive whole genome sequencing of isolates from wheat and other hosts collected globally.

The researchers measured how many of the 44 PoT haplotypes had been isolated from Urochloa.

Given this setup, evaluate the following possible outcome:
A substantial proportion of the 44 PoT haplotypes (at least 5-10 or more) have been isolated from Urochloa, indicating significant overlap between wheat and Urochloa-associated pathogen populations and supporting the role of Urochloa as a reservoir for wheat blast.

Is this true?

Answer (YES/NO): NO